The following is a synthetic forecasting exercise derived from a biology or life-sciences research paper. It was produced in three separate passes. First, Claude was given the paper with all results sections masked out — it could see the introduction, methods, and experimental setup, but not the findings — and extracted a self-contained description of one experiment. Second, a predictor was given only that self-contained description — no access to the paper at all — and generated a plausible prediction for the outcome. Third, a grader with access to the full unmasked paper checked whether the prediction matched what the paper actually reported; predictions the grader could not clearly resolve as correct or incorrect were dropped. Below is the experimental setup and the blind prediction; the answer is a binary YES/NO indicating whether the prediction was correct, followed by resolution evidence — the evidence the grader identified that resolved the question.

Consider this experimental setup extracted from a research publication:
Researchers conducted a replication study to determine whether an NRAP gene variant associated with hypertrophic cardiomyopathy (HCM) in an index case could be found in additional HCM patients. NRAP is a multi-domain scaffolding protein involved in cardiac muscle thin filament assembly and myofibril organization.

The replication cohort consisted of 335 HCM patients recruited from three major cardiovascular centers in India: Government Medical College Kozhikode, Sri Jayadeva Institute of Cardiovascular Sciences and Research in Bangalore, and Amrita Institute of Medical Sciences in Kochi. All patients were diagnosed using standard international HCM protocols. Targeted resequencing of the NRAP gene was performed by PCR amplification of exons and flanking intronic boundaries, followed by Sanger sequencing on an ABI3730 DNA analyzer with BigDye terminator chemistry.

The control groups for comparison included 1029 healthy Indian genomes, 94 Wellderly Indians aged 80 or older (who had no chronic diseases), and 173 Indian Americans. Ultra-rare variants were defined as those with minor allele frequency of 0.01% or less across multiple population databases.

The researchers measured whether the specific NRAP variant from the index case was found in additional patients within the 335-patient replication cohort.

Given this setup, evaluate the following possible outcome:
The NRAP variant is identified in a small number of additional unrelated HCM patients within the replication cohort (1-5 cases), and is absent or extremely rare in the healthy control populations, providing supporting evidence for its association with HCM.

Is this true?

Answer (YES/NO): YES